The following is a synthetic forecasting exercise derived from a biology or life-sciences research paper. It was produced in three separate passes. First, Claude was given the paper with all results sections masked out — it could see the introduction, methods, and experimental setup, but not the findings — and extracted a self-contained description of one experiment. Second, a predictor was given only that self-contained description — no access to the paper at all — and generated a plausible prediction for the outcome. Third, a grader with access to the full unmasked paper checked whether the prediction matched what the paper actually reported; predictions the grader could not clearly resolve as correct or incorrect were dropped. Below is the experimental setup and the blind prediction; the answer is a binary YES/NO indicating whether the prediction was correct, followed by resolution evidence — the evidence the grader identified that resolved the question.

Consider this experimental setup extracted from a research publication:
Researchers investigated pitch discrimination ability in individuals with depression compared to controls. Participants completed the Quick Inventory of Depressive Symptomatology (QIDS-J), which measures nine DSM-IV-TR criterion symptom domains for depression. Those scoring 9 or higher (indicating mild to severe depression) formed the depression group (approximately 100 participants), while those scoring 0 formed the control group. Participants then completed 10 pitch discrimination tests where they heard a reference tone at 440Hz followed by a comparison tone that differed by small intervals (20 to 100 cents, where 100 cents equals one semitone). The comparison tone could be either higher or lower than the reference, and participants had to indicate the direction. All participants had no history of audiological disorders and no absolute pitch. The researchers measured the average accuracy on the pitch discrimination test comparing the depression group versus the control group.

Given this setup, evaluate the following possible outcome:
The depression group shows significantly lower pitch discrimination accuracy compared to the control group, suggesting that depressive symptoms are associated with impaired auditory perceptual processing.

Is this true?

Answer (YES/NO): NO